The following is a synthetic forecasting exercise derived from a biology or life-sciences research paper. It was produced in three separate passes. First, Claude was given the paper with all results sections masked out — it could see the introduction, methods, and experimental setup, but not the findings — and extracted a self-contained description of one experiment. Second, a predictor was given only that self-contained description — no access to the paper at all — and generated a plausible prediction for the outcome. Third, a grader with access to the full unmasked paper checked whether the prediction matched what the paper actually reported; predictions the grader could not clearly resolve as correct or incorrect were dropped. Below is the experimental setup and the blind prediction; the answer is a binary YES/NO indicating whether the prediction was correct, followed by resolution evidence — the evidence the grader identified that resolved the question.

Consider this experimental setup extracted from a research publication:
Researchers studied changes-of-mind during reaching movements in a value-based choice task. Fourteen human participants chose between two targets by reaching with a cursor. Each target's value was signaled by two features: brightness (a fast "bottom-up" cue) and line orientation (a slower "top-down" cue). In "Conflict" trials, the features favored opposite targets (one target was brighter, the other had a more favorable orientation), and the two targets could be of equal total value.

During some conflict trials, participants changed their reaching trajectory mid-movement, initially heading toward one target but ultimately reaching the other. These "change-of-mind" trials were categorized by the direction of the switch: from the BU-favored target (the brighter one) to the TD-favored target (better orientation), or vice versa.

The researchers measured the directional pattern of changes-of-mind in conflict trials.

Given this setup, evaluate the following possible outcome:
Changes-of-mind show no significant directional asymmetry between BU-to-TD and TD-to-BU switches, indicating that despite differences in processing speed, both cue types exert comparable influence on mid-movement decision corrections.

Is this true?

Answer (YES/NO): NO